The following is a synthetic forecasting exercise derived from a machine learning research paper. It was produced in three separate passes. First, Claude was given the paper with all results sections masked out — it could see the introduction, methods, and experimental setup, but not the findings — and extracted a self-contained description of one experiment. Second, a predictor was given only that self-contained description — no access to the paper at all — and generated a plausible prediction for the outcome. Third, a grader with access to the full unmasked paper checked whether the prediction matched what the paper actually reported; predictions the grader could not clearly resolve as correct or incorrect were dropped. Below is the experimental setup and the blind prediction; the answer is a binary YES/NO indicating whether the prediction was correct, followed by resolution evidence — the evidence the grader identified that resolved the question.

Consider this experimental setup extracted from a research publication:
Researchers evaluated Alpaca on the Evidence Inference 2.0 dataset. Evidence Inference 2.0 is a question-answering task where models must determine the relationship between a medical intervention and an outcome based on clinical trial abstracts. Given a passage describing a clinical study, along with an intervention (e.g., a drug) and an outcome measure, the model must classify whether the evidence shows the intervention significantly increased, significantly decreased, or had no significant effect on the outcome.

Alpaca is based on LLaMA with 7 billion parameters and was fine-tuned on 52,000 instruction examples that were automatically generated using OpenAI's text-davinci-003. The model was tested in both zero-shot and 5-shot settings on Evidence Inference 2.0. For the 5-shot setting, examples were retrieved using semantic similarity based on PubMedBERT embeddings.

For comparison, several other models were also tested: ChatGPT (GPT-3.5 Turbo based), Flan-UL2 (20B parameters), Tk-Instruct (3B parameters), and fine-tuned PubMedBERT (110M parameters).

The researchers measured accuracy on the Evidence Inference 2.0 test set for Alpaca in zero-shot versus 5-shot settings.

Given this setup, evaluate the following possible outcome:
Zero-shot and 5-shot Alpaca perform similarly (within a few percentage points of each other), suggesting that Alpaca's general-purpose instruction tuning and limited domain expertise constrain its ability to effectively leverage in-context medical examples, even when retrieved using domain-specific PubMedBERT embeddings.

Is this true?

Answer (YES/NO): NO